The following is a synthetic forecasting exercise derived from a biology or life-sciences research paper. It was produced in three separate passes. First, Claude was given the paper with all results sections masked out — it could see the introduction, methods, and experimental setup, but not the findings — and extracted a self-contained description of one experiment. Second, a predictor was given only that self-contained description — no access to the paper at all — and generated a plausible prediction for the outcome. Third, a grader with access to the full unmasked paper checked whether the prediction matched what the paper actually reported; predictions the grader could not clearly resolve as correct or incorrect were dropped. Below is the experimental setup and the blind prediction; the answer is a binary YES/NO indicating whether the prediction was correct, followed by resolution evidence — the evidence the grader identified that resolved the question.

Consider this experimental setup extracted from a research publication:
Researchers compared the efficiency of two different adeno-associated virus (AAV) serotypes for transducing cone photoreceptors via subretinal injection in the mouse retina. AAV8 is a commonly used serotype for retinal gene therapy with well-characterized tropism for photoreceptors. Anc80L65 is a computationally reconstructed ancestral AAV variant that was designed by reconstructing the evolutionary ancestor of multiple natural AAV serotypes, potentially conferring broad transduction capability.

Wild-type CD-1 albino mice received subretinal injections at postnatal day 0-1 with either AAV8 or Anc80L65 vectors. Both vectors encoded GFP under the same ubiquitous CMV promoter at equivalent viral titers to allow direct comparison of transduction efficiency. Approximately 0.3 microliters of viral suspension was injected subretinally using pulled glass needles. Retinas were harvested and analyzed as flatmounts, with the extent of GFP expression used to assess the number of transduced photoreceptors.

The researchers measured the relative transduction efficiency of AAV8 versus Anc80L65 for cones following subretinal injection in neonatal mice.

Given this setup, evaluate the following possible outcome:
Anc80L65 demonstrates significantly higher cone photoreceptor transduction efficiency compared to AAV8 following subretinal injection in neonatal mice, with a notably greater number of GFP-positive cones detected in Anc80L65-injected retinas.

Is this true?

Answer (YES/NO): NO